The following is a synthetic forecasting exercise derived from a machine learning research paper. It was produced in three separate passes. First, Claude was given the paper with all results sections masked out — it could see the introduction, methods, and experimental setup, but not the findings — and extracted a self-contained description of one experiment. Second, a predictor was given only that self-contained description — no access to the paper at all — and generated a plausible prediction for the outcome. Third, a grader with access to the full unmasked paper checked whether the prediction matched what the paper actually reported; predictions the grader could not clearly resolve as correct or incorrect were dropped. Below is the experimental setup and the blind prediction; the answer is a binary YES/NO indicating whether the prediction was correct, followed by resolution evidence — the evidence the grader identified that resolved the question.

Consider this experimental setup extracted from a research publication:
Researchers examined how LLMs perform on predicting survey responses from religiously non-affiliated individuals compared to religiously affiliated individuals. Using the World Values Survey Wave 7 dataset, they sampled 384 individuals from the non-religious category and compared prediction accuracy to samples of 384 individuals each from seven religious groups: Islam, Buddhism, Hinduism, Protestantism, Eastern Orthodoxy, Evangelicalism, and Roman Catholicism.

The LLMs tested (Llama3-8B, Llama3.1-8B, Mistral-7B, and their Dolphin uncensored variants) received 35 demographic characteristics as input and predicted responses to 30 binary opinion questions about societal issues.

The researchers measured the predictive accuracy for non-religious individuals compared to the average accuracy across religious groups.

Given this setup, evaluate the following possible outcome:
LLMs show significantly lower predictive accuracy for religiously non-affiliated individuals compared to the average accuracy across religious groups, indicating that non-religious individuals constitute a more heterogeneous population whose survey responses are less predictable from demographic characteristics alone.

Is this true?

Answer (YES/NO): NO